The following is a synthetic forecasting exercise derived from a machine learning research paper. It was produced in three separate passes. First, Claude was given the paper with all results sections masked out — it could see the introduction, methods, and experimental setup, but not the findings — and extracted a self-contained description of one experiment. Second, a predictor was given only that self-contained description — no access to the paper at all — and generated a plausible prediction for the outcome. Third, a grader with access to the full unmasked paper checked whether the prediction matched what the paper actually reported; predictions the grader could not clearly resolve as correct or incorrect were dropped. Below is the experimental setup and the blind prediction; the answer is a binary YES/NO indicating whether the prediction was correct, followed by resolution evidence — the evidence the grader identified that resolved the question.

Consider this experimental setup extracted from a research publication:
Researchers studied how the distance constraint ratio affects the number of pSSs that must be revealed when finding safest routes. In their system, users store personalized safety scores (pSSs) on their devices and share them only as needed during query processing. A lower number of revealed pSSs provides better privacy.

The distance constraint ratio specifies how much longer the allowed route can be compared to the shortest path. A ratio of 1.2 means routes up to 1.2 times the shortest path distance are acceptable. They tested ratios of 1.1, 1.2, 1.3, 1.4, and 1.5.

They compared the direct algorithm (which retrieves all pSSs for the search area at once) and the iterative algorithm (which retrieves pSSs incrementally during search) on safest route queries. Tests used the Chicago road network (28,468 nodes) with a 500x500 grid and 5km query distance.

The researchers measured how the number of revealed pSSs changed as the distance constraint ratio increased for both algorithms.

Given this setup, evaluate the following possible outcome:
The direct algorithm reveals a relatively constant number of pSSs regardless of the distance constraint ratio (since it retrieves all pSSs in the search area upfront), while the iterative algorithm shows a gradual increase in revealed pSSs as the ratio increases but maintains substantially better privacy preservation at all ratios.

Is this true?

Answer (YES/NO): NO